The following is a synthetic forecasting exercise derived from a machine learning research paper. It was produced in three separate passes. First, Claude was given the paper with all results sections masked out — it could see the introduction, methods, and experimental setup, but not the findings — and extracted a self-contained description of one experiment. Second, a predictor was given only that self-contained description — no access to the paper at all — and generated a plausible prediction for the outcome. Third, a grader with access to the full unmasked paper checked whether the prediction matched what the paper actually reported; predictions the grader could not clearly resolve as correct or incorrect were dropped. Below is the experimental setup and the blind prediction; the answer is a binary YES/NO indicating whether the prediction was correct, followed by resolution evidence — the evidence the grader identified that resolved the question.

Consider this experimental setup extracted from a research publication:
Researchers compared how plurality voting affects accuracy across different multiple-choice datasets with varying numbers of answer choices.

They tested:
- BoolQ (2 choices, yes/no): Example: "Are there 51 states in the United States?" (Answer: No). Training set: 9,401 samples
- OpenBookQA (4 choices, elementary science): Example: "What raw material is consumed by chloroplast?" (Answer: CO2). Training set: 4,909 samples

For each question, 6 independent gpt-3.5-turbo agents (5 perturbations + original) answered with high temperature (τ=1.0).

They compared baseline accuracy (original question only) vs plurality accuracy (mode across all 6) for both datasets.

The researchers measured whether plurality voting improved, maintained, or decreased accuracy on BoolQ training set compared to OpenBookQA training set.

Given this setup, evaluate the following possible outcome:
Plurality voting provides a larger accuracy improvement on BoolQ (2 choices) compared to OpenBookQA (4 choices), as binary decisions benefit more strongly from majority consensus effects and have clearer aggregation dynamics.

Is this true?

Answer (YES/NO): YES